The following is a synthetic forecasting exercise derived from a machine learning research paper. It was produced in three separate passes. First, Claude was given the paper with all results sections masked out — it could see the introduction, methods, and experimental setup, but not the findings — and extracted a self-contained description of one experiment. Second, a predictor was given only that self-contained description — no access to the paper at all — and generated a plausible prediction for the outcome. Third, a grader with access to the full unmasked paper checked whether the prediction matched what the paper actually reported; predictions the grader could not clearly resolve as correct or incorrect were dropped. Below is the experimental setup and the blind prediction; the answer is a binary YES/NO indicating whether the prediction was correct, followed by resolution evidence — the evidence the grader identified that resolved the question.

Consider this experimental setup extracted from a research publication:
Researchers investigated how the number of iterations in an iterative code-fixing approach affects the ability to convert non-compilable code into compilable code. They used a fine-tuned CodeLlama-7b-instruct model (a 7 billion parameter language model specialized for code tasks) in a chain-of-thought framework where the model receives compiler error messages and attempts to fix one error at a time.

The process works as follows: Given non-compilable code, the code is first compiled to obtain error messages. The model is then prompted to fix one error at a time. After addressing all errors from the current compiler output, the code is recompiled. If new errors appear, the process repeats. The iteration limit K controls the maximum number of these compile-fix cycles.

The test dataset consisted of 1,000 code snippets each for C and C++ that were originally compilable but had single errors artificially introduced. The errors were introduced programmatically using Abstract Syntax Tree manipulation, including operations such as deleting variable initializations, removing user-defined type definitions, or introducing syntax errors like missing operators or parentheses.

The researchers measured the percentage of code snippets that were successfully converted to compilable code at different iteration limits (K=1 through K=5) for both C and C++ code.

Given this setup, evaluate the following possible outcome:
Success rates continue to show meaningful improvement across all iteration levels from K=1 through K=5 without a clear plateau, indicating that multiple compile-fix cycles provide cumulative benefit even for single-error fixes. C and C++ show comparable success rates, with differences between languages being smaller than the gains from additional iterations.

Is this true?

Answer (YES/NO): NO